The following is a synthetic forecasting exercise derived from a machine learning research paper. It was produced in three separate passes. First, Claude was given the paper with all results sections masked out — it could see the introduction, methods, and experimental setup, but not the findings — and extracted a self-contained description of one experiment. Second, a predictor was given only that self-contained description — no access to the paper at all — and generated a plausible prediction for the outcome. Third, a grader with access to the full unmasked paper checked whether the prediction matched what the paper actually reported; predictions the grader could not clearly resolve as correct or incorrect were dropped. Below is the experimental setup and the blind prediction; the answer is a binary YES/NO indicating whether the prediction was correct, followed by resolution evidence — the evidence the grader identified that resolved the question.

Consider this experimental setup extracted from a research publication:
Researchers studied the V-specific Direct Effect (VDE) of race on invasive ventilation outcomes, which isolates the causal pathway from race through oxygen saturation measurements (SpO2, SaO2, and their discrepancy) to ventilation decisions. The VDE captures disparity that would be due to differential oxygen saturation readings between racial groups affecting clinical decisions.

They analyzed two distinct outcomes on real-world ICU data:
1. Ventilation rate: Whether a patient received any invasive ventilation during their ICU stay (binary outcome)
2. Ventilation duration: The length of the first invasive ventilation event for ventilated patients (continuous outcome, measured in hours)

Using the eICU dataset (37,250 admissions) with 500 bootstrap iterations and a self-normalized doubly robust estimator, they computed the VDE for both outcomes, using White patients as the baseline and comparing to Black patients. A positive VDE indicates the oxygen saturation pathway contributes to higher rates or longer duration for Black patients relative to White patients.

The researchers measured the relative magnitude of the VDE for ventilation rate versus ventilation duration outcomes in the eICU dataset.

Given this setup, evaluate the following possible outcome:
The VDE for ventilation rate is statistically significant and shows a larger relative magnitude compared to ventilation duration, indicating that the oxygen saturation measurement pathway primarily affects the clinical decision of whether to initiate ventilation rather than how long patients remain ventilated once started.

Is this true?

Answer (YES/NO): NO